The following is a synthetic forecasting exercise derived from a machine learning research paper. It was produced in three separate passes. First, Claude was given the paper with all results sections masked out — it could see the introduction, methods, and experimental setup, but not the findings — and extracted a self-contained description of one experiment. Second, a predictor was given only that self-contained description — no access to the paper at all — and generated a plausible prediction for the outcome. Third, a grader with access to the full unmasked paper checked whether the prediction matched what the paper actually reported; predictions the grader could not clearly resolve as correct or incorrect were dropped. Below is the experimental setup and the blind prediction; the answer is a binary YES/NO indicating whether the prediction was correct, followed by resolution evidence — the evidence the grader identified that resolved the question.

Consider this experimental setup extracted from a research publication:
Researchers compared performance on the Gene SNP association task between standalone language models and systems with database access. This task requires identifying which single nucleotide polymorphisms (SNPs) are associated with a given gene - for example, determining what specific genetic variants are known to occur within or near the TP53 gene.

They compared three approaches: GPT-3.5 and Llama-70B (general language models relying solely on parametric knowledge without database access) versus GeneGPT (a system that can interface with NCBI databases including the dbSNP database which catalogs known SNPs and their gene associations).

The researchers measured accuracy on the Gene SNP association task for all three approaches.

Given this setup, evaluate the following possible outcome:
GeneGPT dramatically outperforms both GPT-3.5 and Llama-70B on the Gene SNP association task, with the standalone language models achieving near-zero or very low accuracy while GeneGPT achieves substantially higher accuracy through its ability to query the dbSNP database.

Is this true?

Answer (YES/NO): YES